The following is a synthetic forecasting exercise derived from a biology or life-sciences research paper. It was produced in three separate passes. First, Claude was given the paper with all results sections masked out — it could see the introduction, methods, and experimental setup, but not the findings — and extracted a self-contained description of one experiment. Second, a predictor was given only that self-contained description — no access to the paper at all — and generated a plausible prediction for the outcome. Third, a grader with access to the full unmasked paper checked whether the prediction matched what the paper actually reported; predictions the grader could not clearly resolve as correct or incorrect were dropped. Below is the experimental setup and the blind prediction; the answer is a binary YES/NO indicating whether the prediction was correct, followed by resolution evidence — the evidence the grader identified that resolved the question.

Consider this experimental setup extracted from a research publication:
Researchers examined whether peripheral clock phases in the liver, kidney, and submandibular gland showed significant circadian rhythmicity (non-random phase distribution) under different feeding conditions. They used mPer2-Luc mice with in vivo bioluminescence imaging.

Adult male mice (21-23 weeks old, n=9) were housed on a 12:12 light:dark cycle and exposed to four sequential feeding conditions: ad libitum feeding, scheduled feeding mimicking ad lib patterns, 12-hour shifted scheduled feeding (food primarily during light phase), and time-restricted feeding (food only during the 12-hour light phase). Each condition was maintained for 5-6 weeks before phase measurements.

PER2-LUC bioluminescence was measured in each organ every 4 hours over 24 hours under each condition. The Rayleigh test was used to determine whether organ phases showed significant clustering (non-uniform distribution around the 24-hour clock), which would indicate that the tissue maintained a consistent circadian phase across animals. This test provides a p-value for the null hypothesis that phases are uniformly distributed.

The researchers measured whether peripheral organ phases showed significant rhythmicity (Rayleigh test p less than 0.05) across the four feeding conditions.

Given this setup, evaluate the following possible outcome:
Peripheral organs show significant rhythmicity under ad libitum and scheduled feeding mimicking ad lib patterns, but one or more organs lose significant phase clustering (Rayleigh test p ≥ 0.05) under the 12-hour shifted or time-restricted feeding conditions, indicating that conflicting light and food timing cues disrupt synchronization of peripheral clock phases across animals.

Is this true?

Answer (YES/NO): NO